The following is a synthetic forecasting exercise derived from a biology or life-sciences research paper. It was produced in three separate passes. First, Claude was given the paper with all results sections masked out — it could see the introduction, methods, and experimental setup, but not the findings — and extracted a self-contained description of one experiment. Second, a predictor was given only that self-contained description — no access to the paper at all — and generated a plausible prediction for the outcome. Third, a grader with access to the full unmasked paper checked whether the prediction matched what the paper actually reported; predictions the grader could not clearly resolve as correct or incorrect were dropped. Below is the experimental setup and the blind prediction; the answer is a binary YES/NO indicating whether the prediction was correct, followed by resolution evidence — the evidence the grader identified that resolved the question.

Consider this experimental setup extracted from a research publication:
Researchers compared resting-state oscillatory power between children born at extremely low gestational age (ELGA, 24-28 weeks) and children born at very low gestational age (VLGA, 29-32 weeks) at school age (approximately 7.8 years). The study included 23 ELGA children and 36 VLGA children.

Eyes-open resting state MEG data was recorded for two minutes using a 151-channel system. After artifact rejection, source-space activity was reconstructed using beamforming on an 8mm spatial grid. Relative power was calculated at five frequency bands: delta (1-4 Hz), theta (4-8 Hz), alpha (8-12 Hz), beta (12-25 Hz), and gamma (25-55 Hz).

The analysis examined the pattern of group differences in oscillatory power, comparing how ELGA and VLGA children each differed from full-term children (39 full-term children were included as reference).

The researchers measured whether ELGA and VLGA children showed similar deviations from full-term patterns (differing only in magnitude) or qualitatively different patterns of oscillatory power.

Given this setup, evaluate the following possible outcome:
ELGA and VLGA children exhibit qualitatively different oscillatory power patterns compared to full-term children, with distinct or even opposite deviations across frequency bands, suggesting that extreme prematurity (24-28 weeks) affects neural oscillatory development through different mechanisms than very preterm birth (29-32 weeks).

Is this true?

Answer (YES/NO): NO